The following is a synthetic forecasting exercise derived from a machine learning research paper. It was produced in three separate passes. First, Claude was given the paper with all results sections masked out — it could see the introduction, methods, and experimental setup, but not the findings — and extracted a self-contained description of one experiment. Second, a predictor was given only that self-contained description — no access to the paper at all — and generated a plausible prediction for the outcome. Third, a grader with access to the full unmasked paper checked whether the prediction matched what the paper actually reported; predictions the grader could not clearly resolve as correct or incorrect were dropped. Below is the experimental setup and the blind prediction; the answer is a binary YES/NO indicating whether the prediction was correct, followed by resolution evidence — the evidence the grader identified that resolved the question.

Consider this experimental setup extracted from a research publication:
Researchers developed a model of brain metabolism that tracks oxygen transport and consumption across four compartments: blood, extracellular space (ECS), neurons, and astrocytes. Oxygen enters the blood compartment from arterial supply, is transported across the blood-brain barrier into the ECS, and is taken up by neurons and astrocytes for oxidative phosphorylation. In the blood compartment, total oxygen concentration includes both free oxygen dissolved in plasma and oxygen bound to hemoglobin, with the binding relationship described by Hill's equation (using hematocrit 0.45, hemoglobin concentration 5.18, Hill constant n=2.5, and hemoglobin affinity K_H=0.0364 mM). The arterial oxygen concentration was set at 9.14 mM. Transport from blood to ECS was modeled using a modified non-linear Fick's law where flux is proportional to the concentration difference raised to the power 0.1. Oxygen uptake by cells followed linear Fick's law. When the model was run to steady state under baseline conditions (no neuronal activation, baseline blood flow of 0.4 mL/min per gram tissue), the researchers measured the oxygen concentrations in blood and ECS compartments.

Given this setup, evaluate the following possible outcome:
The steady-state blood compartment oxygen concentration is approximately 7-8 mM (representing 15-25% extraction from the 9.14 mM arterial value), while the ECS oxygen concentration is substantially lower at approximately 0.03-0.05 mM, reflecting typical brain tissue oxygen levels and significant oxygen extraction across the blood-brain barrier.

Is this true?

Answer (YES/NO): NO